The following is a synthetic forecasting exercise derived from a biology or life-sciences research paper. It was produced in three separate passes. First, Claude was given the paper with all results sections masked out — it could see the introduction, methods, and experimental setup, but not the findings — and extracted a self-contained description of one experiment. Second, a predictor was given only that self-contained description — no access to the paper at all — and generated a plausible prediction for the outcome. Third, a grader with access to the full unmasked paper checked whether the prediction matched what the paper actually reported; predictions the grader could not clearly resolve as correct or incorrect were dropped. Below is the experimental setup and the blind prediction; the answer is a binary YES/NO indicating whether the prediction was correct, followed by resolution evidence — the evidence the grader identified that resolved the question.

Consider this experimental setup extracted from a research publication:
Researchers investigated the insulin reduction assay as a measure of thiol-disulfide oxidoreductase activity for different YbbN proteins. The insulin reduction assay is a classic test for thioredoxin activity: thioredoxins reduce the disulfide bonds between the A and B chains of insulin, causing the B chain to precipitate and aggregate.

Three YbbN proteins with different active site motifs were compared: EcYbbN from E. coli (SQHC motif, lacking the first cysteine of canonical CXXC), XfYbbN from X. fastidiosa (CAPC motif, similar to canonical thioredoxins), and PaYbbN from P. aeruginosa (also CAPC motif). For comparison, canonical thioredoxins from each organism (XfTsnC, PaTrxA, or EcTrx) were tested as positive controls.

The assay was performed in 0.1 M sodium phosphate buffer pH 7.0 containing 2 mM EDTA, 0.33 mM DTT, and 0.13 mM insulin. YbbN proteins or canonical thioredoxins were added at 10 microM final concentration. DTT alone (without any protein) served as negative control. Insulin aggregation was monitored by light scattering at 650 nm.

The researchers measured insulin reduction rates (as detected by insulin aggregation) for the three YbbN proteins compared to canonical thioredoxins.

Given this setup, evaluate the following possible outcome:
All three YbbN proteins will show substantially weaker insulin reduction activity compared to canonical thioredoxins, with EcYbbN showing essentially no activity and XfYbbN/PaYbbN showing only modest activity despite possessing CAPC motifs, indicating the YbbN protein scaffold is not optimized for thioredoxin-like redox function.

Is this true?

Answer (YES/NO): NO